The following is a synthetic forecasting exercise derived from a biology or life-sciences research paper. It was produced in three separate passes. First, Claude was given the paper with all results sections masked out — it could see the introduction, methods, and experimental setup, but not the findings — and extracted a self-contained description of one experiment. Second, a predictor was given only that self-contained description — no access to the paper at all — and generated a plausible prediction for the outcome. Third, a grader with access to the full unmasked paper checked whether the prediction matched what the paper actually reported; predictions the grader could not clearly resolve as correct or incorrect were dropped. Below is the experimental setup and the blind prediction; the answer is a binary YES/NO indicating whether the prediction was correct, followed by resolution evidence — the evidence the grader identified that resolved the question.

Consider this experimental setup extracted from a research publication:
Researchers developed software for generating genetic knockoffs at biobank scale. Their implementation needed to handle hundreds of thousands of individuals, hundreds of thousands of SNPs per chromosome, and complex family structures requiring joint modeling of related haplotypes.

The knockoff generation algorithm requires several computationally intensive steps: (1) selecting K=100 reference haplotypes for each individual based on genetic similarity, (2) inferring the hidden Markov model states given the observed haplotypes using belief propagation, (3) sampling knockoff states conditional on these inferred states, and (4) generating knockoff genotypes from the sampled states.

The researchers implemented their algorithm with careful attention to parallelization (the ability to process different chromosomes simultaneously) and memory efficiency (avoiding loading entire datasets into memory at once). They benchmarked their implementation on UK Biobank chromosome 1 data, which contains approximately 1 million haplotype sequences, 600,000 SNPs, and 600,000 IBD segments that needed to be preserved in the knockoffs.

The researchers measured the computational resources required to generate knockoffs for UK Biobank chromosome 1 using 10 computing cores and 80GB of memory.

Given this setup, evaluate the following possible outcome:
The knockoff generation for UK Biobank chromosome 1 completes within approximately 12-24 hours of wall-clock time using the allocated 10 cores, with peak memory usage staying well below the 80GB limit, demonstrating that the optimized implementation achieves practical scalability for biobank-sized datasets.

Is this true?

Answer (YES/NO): NO